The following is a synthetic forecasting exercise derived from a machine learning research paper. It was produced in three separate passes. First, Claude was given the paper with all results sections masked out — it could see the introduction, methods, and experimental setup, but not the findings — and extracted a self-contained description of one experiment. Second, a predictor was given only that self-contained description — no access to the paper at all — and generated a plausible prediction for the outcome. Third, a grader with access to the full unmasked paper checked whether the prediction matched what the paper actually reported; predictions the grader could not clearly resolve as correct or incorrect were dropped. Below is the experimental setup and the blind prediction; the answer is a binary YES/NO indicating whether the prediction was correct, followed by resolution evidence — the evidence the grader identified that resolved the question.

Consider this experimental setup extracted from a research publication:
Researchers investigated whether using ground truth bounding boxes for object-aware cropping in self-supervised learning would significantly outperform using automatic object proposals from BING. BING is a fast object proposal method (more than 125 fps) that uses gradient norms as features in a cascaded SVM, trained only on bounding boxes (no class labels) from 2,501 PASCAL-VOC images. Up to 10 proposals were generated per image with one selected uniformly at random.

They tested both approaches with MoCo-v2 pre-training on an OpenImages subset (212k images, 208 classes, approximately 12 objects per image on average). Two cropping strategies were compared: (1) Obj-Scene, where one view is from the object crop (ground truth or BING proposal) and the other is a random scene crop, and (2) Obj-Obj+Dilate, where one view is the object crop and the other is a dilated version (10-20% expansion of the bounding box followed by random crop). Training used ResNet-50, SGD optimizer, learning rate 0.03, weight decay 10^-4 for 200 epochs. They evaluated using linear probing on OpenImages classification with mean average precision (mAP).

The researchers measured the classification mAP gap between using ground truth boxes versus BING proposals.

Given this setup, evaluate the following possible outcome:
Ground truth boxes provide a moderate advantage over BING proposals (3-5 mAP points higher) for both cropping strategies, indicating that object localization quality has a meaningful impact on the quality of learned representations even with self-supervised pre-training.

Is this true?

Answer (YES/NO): NO